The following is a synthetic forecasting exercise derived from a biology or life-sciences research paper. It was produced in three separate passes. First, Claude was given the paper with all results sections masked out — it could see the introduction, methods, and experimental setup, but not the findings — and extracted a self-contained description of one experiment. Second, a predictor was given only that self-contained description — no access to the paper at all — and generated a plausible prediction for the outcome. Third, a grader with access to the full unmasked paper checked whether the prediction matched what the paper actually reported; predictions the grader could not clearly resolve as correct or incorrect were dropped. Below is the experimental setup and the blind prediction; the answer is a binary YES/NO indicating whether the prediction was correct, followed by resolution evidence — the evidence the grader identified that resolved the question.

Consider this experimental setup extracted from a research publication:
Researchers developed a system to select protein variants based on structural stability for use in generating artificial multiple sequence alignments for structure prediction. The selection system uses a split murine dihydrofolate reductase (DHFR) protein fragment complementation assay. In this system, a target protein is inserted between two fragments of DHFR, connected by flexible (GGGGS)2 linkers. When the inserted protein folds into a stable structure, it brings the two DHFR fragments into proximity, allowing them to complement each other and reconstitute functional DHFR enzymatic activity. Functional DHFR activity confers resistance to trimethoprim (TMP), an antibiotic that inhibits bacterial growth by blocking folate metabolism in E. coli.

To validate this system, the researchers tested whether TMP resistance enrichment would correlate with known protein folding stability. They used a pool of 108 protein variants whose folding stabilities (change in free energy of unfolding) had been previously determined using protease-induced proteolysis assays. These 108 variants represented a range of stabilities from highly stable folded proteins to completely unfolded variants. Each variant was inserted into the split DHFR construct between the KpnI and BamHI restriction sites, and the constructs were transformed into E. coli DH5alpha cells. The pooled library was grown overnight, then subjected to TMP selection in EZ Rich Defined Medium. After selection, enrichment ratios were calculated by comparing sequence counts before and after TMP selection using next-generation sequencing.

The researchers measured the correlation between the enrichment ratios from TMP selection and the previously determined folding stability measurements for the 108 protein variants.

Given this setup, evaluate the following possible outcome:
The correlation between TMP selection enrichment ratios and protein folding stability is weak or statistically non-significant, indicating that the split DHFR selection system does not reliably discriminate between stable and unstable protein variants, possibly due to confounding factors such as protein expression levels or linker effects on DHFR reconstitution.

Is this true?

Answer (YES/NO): NO